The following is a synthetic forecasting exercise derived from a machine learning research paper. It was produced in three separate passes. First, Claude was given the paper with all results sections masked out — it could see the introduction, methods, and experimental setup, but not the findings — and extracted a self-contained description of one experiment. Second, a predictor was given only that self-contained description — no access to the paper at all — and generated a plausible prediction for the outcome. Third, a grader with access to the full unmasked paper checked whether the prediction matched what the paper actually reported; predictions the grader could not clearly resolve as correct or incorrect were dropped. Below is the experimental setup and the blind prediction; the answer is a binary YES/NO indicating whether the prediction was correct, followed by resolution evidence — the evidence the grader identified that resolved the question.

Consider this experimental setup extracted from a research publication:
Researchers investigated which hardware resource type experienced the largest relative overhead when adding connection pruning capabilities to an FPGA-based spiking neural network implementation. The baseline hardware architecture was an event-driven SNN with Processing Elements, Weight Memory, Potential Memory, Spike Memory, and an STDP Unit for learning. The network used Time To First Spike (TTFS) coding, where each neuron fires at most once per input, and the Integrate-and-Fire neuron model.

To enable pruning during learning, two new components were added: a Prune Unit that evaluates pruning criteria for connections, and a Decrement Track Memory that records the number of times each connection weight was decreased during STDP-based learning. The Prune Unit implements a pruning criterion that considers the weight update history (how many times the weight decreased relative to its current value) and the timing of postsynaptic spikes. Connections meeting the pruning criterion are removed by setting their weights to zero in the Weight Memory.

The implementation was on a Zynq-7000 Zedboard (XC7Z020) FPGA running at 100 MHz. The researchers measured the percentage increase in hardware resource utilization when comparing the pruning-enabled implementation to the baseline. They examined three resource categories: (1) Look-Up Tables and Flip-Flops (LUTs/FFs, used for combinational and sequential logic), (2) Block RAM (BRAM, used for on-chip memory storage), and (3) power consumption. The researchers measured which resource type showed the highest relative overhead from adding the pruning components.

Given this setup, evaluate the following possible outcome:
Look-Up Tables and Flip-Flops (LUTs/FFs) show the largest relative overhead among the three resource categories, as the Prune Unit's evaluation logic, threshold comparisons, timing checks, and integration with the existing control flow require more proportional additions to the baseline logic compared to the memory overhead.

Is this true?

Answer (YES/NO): NO